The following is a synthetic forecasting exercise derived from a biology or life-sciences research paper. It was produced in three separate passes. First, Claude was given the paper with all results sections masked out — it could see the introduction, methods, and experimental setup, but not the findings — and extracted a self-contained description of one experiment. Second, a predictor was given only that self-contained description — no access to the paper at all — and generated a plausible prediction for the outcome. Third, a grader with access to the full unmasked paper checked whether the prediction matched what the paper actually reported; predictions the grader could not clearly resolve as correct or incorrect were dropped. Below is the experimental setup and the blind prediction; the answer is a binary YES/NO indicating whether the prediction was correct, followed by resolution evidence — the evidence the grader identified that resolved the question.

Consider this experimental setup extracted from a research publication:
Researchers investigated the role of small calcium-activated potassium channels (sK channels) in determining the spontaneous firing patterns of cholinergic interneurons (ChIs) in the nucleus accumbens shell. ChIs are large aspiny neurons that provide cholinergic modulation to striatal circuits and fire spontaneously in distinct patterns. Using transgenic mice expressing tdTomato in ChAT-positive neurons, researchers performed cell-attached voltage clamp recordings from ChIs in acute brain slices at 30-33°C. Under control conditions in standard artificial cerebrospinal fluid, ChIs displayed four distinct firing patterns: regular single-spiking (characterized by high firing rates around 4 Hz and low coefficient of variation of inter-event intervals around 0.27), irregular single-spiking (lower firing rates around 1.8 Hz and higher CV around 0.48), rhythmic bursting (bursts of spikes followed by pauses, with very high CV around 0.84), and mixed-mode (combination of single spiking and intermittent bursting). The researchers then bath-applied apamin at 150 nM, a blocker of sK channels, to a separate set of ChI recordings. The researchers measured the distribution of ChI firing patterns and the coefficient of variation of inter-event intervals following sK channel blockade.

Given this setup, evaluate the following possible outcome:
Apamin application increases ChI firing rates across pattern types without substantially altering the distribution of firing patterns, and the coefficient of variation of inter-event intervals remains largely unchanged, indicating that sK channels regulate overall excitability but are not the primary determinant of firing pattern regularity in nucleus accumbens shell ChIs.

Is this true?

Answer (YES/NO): NO